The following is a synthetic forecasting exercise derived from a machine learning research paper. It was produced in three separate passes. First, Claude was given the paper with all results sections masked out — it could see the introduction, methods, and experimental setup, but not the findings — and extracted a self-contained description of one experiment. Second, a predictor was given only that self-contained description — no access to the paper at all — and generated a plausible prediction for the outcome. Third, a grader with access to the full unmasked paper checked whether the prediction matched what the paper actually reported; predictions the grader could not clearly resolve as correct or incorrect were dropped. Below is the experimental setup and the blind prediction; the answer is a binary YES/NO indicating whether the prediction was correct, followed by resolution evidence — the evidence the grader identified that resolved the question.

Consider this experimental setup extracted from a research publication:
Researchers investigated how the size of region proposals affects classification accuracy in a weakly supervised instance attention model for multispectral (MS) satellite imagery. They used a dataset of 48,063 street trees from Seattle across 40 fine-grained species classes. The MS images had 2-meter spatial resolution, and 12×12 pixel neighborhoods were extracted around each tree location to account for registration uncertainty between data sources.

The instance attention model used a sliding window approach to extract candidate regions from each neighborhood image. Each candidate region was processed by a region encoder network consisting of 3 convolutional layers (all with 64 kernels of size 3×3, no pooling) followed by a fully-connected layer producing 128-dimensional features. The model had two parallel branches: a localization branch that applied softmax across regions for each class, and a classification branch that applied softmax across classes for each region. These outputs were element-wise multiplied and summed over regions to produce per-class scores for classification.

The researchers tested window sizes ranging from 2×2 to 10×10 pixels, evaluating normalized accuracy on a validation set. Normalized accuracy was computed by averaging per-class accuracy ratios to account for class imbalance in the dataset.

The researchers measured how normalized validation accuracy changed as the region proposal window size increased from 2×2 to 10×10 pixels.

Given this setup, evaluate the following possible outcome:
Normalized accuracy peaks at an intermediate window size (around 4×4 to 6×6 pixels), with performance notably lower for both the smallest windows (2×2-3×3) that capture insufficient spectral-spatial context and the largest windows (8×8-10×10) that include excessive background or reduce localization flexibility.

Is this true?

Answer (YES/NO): NO